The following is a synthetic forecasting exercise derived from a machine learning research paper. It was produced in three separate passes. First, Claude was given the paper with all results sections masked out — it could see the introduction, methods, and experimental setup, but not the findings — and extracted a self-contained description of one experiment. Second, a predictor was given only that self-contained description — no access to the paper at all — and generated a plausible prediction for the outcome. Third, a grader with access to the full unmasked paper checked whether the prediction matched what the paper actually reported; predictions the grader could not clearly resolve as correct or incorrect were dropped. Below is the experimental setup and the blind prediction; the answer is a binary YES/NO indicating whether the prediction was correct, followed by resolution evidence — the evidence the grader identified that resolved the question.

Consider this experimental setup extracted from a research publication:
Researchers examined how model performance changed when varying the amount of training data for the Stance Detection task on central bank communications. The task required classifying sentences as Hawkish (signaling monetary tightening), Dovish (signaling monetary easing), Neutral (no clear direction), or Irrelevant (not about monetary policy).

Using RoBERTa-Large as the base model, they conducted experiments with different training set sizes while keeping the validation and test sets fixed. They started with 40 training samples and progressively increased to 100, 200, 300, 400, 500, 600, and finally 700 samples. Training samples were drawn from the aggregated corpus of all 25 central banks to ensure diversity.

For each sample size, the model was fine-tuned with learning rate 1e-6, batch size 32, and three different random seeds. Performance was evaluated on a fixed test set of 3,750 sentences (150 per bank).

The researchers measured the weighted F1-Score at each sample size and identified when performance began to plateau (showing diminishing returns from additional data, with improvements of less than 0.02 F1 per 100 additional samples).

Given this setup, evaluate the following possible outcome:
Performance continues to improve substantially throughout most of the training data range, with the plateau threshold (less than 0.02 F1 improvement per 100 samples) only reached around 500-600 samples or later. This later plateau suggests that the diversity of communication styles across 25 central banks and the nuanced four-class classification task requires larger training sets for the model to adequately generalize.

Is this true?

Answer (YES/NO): YES